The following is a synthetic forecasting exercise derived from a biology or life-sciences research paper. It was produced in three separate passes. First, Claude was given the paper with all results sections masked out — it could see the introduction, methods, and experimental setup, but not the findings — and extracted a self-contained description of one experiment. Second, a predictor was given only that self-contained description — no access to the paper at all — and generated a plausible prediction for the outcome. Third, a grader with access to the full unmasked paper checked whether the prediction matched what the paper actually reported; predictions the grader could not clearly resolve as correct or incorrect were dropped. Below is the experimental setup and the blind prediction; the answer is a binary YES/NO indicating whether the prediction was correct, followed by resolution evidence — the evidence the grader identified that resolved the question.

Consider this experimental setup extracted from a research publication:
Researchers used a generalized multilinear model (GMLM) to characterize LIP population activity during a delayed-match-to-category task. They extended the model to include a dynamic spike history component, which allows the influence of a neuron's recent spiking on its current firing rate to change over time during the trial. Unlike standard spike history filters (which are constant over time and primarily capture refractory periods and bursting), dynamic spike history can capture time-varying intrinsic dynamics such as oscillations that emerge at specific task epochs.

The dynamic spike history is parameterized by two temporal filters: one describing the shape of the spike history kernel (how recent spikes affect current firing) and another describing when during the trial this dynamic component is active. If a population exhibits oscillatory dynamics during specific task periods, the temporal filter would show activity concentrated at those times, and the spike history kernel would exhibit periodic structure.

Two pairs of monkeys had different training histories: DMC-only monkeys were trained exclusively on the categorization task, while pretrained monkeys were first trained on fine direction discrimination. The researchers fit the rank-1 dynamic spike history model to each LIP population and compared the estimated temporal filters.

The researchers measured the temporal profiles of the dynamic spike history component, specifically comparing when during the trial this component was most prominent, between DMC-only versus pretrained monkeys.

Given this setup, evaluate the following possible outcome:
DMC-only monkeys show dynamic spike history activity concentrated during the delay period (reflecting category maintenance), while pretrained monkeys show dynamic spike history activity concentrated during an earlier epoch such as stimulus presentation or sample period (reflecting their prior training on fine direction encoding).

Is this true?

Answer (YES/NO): NO